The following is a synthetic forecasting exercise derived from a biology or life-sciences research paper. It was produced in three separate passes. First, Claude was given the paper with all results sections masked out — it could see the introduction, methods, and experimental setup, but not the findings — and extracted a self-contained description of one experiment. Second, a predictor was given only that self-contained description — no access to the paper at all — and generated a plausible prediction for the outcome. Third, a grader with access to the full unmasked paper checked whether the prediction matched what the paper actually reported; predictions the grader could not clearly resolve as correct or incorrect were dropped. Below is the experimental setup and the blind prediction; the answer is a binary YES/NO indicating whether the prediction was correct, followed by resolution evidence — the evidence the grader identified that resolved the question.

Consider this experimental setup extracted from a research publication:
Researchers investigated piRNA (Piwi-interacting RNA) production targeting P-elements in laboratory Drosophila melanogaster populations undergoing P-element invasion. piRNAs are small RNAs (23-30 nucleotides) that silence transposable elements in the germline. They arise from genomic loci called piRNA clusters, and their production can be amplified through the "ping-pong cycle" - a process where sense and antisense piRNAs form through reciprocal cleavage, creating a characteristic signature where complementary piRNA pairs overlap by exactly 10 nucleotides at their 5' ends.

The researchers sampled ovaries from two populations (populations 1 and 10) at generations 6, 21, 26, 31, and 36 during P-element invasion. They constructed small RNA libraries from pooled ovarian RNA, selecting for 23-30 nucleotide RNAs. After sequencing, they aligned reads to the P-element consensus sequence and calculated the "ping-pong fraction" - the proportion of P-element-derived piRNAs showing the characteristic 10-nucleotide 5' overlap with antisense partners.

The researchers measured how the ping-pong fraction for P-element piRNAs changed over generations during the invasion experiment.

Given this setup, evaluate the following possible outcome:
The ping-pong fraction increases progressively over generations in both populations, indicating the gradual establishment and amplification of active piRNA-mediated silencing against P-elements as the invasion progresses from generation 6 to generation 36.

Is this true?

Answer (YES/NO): YES